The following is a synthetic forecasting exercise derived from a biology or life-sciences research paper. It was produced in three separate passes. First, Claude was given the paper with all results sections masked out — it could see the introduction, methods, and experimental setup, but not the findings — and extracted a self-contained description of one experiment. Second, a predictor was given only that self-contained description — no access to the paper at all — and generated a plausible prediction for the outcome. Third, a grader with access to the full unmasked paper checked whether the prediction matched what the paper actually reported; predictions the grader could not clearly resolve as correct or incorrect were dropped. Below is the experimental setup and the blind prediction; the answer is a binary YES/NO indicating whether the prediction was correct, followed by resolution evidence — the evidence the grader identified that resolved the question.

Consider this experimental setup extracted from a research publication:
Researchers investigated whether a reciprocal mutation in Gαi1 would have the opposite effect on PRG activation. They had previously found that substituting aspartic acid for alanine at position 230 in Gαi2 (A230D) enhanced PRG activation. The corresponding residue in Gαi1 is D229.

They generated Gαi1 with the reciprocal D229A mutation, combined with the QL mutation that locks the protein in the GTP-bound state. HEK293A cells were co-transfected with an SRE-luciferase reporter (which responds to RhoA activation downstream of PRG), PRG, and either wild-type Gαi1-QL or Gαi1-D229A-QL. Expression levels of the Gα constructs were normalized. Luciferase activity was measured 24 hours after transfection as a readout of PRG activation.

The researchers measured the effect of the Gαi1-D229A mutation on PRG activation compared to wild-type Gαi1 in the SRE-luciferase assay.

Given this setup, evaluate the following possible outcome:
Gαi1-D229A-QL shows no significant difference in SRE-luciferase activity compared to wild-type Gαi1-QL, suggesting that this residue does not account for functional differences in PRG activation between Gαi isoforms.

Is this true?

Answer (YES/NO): NO